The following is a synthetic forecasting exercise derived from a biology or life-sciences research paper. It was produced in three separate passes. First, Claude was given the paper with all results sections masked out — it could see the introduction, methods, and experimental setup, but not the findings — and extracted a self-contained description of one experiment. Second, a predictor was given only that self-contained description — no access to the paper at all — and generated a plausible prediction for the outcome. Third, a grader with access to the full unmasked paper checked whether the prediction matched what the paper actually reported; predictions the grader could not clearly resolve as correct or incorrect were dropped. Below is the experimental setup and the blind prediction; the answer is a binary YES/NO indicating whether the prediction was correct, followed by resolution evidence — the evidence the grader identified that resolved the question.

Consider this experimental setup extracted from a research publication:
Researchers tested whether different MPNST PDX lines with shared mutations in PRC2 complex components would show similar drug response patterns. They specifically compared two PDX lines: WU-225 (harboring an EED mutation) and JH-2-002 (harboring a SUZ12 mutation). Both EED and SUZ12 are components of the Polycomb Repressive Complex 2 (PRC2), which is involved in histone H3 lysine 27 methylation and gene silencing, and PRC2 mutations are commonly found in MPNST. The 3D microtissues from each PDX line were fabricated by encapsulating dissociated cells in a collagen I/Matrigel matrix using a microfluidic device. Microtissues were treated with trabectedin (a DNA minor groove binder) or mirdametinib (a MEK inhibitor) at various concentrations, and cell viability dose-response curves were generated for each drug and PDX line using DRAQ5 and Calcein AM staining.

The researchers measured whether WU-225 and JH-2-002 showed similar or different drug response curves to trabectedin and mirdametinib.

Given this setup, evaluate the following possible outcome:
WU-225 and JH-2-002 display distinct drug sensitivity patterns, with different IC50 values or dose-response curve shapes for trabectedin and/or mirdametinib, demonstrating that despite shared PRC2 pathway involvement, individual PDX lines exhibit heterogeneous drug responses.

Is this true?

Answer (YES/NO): NO